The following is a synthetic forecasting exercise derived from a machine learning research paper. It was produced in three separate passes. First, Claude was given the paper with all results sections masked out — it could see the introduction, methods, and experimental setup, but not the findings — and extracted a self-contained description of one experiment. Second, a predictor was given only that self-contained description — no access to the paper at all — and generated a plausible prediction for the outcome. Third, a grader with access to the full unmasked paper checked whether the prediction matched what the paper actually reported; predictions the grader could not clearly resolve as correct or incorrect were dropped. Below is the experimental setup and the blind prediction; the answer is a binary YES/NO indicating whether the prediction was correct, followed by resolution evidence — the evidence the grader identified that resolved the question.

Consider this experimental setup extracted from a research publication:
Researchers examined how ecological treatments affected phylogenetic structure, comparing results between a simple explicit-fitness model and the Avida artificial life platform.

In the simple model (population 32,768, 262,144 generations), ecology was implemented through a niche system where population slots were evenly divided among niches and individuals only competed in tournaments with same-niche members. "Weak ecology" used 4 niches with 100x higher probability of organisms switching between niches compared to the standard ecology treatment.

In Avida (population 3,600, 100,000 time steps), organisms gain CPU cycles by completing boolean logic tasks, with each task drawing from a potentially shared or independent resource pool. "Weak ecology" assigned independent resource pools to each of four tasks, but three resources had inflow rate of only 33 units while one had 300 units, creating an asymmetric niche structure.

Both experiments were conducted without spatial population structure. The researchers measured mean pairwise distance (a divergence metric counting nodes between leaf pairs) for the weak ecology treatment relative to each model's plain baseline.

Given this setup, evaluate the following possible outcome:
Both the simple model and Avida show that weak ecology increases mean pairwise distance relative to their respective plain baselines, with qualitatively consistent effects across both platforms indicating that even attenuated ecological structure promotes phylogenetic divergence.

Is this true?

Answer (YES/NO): NO